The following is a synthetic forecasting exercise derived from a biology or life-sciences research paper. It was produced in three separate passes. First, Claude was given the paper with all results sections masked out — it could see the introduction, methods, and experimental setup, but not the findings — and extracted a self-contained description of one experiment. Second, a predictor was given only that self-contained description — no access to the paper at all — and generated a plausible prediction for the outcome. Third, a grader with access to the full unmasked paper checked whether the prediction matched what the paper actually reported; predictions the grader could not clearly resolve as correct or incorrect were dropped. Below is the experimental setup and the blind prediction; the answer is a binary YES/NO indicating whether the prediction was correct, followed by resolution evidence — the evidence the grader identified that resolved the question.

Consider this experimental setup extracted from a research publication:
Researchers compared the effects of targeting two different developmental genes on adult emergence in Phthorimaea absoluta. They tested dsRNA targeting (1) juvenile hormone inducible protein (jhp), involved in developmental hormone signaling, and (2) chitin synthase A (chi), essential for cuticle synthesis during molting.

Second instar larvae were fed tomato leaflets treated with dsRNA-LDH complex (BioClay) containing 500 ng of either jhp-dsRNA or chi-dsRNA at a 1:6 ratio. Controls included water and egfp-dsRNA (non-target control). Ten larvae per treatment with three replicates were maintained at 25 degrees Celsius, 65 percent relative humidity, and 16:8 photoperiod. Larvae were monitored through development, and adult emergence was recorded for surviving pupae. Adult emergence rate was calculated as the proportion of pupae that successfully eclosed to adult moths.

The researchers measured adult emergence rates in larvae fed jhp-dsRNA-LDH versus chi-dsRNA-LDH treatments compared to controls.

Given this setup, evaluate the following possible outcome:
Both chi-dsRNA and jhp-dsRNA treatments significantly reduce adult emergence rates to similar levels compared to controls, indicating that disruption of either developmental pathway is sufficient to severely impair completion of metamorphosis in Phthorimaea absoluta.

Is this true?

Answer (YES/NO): NO